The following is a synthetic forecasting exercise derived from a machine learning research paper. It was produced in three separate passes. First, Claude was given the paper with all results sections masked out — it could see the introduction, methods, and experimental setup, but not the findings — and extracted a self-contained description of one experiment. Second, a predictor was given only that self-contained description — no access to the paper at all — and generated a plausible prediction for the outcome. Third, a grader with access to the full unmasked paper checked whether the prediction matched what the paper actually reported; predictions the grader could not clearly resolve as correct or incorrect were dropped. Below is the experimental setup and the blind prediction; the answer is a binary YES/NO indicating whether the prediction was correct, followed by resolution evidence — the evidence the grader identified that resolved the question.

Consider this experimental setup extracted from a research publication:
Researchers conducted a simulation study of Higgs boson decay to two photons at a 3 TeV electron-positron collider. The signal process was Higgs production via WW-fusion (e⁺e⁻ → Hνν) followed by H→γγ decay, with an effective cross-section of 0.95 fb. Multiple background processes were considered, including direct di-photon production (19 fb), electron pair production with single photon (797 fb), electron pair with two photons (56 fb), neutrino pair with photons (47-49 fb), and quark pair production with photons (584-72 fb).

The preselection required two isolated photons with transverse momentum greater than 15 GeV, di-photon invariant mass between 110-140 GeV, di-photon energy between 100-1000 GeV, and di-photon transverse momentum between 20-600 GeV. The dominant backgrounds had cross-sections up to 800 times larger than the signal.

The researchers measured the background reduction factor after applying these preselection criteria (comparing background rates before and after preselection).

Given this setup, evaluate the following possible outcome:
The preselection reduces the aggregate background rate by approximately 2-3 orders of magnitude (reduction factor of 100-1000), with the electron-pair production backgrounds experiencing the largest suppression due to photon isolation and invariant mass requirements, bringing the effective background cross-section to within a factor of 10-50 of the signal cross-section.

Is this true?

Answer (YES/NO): NO